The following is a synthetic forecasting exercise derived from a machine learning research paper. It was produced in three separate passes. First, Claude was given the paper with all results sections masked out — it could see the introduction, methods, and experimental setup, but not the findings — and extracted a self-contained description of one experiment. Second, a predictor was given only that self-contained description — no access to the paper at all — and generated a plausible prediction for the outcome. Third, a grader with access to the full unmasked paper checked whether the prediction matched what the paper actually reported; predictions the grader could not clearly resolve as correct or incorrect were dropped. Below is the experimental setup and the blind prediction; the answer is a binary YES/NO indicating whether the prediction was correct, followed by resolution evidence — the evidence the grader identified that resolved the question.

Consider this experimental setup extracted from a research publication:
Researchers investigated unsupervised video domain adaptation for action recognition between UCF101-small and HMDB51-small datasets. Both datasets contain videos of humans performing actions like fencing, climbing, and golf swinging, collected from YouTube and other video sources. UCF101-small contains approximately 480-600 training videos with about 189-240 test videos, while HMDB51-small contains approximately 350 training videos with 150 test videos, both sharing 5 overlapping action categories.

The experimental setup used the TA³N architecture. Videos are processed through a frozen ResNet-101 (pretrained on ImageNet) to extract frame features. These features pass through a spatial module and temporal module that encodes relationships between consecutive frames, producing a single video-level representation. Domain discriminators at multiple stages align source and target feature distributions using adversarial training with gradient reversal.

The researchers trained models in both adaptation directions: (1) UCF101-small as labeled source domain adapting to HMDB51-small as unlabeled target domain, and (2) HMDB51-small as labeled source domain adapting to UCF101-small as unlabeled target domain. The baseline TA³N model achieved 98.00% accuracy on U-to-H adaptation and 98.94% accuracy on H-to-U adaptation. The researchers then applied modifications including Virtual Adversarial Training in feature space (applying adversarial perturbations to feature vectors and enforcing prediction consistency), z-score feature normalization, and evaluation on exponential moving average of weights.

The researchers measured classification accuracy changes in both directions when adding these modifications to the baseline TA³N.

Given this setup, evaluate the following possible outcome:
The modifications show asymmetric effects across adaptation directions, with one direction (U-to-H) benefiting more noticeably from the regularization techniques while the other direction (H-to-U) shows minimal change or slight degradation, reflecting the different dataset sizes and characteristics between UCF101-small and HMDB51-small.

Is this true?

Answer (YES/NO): YES